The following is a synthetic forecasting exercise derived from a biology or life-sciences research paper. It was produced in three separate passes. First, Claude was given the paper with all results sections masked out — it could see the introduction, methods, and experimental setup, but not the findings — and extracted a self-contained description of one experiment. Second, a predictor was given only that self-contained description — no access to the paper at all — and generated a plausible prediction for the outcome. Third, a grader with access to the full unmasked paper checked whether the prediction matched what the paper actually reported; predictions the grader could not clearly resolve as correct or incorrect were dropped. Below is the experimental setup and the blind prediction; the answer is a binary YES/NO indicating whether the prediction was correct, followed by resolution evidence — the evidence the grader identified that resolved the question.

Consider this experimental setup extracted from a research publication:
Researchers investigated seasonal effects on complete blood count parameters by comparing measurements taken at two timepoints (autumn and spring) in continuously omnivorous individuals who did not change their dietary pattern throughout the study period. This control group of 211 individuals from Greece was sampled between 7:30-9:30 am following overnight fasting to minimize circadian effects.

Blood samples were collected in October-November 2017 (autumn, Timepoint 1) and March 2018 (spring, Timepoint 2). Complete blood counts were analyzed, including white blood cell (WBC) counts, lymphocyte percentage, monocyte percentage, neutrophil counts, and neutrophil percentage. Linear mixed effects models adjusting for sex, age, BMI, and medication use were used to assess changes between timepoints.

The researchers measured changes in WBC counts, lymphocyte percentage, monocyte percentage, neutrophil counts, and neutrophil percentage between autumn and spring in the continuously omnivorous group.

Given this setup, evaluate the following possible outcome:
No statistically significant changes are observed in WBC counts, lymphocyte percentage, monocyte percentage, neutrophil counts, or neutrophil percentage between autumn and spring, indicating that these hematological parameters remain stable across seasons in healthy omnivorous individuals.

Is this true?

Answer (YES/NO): NO